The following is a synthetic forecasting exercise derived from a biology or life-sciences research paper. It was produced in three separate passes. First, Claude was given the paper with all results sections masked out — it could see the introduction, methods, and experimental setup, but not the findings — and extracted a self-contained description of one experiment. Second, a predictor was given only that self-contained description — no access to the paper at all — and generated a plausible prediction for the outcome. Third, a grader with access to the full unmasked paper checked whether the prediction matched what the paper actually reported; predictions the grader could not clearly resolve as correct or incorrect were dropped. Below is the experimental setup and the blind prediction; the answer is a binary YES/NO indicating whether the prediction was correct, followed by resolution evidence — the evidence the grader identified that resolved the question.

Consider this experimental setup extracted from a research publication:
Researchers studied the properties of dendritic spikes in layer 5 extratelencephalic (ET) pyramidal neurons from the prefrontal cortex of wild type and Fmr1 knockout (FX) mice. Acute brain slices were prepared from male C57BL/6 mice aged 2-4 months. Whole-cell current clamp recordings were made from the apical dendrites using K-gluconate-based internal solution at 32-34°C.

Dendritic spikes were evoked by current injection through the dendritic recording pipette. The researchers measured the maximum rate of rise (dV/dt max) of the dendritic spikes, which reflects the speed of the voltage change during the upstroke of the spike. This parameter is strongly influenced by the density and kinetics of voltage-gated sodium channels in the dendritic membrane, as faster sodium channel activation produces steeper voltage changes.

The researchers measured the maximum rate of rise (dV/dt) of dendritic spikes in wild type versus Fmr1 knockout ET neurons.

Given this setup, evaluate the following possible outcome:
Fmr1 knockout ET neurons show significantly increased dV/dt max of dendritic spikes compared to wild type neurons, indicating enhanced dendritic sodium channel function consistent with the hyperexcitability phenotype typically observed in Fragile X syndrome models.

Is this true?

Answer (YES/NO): NO